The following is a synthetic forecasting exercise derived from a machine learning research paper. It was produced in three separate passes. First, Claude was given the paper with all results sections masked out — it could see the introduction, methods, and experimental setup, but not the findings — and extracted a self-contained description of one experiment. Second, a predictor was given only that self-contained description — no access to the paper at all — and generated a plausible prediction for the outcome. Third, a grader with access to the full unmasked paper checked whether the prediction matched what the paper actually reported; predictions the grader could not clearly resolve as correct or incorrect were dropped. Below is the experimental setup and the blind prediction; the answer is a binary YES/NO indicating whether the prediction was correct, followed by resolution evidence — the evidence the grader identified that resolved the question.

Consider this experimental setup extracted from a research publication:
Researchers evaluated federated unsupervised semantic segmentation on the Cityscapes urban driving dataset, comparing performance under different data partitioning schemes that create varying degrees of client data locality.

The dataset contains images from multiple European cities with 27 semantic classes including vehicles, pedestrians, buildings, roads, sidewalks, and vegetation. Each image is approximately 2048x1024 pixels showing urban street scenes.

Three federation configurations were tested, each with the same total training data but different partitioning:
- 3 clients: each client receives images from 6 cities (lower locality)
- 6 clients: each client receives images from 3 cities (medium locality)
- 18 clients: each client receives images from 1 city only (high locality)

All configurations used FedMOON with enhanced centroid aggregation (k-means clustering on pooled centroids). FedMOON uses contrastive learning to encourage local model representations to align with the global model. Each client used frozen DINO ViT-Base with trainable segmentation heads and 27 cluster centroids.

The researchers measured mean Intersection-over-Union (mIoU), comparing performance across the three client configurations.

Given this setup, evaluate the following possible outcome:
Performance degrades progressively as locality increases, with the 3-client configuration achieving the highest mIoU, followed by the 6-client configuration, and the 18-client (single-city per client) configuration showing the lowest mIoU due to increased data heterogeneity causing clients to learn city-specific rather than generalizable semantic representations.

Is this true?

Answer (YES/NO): NO